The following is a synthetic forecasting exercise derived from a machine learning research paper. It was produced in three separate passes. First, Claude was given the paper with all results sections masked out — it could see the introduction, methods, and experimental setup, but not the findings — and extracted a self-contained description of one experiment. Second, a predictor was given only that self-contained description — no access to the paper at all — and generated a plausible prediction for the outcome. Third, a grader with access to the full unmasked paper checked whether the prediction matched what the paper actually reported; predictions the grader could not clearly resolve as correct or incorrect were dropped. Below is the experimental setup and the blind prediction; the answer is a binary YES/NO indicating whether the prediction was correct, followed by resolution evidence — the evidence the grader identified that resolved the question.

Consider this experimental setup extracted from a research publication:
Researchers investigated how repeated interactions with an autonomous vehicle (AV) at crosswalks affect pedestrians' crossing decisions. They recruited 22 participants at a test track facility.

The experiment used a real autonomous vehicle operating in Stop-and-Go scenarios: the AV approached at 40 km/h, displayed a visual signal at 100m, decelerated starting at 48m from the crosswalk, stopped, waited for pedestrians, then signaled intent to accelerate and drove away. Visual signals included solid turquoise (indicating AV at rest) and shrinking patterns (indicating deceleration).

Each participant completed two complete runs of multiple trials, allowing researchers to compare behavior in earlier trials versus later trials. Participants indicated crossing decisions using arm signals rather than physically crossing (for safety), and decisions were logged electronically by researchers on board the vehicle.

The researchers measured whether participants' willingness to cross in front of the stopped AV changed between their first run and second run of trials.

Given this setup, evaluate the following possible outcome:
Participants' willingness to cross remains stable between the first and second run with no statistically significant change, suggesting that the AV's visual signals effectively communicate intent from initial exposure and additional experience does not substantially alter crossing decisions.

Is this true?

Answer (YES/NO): NO